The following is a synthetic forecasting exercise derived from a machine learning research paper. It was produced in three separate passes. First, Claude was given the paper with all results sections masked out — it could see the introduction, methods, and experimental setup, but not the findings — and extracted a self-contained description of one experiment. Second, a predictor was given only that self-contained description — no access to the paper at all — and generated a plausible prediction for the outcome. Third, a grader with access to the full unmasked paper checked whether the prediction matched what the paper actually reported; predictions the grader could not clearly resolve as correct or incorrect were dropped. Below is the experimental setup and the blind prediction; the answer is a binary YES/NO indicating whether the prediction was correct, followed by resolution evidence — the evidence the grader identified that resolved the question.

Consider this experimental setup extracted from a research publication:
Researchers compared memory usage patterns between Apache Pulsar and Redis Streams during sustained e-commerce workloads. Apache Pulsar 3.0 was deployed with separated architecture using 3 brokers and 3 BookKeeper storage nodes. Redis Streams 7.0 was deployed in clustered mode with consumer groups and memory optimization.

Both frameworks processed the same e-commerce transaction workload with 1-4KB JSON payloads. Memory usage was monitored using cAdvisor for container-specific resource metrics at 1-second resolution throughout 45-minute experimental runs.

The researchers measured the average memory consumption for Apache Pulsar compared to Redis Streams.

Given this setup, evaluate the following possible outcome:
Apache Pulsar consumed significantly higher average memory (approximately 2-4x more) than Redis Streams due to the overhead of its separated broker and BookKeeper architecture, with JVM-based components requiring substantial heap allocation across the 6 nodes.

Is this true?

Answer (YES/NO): NO